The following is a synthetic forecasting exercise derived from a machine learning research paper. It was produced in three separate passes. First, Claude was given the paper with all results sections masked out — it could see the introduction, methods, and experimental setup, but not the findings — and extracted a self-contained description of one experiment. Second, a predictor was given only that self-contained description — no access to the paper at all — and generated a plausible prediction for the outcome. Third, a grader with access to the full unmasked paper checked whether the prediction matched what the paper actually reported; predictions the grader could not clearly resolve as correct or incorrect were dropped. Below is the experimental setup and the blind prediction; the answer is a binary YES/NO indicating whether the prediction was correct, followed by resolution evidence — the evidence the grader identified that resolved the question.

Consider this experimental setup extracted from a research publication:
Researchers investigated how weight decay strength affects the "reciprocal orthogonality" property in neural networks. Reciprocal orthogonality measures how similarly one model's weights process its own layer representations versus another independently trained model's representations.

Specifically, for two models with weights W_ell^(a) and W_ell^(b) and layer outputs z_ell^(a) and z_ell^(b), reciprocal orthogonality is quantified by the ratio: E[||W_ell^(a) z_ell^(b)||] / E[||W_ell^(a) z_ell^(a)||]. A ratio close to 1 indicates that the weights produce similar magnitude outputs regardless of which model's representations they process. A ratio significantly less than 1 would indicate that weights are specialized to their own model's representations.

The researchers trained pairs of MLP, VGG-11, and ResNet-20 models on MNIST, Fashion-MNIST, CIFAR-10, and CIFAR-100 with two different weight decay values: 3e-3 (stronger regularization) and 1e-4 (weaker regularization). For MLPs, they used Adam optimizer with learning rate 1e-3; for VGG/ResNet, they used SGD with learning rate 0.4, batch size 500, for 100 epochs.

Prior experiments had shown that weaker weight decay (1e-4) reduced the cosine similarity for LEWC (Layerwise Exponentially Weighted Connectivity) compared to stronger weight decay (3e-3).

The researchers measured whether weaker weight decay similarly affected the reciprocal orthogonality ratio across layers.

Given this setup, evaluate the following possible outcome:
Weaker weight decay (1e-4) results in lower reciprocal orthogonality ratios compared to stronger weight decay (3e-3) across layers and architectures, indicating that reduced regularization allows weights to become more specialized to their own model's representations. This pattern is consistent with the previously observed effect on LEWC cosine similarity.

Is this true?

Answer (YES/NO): NO